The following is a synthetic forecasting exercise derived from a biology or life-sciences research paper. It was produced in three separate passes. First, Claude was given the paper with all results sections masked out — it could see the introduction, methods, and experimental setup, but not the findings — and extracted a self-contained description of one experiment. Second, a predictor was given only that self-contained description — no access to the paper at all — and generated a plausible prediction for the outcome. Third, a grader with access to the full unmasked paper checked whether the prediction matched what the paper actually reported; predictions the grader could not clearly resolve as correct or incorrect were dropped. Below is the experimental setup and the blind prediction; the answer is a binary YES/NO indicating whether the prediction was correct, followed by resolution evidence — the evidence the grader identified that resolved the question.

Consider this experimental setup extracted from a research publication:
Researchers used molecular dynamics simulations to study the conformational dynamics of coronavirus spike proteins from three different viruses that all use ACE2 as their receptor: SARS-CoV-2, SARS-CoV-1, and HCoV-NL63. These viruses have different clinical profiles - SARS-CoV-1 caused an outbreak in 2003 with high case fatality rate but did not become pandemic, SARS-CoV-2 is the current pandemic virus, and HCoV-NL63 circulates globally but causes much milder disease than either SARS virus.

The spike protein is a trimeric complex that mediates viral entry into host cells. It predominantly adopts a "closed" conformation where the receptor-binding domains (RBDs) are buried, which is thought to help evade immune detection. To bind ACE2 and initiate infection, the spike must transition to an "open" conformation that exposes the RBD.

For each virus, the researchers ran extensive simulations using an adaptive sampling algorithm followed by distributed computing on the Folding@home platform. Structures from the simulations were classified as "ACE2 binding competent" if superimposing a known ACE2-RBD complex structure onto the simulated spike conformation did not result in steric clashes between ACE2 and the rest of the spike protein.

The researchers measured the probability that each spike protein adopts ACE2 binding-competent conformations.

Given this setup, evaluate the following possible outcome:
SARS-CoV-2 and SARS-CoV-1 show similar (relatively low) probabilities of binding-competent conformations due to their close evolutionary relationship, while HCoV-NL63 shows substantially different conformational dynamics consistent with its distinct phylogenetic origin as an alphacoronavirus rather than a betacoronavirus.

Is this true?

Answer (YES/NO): NO